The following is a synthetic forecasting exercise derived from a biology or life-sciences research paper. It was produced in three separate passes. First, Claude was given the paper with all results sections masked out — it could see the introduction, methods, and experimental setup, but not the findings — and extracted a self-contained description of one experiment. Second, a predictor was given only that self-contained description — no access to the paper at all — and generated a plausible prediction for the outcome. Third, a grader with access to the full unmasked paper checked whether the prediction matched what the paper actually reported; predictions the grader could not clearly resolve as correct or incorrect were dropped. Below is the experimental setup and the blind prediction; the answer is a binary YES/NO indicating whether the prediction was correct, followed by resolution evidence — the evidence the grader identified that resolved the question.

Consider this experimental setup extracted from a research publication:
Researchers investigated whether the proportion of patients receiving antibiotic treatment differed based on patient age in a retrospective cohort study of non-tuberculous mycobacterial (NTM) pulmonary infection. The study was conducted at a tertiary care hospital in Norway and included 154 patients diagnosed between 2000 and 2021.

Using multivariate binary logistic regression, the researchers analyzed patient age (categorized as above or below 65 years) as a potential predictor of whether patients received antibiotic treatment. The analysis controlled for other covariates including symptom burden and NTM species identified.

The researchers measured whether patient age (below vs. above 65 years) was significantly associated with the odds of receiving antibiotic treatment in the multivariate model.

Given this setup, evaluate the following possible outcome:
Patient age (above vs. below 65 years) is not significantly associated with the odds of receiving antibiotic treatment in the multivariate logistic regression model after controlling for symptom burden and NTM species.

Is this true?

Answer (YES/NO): NO